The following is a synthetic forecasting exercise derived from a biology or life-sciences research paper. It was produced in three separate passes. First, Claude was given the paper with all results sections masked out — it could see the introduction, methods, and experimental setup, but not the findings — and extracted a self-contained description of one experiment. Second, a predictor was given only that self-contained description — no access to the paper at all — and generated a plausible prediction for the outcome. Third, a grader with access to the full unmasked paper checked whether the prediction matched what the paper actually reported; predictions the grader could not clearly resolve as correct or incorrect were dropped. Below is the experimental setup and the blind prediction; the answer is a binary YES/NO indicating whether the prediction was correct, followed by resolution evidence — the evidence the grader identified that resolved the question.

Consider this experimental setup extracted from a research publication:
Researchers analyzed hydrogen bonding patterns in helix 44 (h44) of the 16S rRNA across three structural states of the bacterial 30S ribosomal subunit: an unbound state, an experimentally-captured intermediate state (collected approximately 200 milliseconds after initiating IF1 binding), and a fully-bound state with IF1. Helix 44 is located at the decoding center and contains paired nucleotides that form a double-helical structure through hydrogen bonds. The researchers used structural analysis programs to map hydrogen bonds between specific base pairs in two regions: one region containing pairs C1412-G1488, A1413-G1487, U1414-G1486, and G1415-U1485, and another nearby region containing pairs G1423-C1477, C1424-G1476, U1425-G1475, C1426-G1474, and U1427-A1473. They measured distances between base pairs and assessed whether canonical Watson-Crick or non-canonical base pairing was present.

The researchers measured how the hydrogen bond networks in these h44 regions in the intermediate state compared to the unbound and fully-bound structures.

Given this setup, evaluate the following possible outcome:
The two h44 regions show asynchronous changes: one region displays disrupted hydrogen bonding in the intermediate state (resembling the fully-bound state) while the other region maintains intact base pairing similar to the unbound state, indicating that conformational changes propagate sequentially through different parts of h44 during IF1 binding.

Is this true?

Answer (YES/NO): NO